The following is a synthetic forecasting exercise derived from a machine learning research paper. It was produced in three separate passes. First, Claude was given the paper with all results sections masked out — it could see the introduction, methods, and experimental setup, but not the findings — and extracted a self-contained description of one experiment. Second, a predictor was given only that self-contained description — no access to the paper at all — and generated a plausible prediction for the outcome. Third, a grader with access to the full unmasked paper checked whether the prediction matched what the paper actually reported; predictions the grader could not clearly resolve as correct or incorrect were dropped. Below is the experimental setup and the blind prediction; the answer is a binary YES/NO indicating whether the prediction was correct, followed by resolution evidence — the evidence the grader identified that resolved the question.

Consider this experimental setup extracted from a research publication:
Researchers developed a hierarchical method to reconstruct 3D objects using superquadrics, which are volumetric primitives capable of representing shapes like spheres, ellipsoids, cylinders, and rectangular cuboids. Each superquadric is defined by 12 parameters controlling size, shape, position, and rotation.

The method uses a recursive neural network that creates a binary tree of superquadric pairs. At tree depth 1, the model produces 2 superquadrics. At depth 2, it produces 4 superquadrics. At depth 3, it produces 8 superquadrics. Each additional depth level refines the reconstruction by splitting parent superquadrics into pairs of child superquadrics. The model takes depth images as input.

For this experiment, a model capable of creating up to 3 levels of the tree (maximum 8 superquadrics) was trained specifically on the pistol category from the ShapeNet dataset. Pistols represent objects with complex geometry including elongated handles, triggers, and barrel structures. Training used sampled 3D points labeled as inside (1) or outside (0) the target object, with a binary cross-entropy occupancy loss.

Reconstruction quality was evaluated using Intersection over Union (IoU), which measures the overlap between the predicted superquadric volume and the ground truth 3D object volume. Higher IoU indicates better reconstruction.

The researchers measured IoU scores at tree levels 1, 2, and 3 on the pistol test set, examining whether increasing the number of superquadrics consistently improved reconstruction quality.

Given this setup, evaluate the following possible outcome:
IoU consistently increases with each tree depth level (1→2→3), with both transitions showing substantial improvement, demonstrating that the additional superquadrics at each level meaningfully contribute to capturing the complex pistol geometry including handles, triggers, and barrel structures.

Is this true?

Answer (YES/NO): NO